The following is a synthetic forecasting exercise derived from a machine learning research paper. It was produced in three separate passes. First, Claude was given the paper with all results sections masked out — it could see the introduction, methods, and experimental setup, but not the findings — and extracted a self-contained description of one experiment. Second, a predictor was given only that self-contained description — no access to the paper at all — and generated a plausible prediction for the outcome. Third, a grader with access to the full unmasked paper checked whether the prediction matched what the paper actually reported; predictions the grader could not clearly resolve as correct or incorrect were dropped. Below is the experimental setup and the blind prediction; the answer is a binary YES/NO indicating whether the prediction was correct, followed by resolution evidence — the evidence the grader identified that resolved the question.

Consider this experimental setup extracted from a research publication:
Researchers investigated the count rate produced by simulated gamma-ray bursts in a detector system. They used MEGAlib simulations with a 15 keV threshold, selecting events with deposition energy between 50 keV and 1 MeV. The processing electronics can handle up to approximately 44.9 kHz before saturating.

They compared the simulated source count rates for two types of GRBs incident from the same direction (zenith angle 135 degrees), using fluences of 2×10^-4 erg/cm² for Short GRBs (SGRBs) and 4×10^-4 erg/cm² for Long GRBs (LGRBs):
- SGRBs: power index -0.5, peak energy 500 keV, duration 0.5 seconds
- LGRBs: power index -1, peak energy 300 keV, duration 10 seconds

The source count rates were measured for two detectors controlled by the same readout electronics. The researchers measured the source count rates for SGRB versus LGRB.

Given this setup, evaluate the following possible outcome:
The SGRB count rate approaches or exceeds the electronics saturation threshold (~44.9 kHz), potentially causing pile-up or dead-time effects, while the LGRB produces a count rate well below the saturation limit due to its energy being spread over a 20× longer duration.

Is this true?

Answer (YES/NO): NO